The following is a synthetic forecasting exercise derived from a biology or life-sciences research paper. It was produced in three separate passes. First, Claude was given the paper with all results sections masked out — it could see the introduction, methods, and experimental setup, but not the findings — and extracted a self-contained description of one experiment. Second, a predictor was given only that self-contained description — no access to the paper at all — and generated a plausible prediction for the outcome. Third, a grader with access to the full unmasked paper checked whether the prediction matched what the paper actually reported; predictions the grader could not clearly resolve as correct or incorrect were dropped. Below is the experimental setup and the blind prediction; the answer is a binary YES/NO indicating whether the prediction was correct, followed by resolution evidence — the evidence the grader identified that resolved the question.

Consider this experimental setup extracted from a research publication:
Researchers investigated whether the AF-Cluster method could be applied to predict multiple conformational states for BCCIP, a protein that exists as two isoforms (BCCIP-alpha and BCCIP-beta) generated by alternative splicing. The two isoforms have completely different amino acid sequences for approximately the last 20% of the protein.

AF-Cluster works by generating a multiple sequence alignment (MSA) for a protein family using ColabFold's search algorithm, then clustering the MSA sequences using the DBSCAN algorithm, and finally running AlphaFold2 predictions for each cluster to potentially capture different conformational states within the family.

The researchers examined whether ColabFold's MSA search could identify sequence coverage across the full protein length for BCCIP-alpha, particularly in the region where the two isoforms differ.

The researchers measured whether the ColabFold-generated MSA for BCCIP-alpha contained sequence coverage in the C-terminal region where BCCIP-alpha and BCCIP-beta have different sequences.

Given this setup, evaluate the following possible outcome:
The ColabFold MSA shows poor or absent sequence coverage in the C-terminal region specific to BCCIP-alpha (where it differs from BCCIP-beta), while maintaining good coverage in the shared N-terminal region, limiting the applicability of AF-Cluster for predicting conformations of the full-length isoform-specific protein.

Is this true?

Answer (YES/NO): YES